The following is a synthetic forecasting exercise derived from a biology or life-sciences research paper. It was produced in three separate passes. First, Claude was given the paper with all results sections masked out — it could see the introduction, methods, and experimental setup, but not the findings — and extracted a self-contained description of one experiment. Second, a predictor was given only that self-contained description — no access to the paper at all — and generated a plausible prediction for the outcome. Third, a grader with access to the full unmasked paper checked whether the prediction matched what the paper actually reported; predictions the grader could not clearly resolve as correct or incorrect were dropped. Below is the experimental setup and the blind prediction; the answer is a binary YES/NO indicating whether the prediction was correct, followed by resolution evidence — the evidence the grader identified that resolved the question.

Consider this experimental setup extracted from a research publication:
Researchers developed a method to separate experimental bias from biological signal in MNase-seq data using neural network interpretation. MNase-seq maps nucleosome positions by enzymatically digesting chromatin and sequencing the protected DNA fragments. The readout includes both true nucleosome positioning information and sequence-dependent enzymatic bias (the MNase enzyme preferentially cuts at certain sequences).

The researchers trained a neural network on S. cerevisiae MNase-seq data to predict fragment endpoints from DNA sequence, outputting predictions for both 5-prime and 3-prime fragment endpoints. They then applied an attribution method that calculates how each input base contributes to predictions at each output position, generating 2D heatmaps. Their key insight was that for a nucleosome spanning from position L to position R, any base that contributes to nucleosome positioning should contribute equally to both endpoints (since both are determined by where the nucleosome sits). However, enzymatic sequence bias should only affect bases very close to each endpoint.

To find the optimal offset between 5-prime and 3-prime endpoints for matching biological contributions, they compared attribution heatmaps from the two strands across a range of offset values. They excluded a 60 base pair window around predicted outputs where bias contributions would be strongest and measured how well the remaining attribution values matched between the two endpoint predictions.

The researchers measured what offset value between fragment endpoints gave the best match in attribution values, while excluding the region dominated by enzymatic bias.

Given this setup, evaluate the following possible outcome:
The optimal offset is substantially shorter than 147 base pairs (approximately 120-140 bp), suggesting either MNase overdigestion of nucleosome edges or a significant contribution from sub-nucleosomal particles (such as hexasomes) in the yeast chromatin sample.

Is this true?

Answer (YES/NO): NO